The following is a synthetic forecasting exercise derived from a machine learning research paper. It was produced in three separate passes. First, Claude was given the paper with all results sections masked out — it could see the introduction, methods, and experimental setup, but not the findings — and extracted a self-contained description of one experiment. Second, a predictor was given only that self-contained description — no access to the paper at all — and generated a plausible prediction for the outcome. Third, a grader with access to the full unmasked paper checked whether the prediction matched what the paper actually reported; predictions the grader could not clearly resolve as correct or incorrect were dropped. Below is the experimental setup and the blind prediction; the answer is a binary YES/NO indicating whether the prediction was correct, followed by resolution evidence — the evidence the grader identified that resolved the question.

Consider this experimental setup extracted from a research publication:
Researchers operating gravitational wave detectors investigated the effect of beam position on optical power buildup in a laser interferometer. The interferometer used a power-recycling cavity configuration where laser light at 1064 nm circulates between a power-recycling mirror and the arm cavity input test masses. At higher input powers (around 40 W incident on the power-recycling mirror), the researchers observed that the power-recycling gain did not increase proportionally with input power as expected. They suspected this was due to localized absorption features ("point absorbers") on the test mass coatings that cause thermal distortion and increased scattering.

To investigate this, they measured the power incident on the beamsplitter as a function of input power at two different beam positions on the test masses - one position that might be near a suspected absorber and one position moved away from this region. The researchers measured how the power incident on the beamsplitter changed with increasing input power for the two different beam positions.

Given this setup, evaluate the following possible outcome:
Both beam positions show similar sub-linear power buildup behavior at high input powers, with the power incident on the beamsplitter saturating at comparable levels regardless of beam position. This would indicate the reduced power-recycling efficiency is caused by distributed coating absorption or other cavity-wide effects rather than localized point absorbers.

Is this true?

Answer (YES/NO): NO